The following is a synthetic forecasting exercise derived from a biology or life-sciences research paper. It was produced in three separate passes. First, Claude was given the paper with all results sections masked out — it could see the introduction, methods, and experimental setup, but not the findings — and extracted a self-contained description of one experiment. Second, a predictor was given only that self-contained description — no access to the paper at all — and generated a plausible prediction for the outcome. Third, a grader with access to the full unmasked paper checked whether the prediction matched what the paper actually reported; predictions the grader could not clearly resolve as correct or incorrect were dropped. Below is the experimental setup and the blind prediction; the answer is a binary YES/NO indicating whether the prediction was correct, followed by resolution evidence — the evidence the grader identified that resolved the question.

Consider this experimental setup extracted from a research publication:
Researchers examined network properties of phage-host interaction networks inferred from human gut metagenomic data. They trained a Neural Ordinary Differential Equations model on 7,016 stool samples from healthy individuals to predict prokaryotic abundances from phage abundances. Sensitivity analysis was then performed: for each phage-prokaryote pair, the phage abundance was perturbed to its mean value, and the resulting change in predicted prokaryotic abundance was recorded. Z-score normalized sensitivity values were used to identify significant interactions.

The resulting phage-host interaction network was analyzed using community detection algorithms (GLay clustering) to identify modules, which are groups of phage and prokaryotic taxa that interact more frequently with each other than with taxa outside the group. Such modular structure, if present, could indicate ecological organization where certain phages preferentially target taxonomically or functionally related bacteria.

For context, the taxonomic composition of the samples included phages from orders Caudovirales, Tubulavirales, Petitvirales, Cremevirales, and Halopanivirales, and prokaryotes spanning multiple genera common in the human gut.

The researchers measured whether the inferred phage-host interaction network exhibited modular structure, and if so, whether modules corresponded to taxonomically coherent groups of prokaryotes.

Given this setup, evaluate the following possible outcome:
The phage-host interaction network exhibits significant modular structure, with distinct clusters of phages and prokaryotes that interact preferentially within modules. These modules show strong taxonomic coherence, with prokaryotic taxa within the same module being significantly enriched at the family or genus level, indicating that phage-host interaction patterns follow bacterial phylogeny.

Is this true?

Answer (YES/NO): YES